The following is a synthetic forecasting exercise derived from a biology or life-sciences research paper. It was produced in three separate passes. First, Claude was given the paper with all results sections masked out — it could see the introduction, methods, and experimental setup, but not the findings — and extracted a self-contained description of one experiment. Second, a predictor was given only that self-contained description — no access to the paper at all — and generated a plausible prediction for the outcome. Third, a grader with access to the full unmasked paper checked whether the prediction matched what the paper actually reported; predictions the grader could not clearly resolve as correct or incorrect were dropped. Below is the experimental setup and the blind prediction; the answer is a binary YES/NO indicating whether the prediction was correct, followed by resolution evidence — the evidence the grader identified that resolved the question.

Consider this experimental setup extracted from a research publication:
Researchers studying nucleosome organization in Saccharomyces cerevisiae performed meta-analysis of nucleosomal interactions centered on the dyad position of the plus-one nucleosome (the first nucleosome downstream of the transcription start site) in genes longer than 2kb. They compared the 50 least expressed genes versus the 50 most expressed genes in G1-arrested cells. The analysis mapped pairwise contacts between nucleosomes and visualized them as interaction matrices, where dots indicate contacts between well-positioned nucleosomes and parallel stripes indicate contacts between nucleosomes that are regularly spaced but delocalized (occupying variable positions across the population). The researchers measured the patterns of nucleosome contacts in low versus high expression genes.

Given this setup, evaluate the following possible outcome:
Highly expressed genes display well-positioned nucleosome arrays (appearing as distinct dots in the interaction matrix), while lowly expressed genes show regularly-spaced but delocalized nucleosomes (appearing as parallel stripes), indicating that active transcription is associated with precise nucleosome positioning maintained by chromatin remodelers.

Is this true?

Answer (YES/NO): NO